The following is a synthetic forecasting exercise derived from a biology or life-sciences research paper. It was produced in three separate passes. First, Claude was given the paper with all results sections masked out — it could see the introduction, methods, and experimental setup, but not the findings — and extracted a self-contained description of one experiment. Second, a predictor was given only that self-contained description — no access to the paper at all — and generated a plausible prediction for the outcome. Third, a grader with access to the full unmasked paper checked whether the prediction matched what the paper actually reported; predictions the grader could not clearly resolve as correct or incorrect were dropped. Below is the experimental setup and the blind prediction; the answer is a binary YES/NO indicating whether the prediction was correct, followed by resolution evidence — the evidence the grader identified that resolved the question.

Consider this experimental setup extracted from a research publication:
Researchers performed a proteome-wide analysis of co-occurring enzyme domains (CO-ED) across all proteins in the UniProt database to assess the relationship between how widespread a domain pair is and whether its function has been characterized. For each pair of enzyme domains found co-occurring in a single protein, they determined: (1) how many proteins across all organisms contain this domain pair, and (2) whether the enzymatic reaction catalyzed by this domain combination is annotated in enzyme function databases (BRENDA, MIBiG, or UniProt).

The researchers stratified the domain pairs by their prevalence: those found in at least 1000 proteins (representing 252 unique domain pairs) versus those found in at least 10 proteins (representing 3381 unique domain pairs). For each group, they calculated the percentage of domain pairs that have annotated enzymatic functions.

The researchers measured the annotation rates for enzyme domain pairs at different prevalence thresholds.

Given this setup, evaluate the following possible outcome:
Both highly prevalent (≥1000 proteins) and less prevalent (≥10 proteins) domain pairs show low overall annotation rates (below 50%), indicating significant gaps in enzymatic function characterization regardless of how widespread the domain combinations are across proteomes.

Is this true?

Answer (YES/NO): NO